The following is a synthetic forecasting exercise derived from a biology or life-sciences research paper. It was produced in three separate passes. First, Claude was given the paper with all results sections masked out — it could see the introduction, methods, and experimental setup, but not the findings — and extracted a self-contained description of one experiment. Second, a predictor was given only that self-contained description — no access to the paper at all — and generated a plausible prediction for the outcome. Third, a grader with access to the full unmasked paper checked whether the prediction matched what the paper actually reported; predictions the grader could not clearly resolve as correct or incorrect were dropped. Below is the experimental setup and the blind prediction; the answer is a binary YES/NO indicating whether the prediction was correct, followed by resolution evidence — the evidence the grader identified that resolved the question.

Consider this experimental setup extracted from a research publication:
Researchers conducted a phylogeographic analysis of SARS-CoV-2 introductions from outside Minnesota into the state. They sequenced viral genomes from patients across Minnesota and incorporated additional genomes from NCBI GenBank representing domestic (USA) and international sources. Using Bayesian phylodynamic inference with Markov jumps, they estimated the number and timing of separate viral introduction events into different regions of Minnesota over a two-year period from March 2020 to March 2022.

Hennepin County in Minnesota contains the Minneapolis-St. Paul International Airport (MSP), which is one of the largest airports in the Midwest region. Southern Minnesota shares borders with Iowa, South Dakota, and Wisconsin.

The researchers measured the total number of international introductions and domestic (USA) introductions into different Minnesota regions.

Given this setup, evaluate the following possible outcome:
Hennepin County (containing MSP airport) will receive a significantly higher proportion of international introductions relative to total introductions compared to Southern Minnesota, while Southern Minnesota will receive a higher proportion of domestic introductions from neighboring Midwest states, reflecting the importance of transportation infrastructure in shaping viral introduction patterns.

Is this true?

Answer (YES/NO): YES